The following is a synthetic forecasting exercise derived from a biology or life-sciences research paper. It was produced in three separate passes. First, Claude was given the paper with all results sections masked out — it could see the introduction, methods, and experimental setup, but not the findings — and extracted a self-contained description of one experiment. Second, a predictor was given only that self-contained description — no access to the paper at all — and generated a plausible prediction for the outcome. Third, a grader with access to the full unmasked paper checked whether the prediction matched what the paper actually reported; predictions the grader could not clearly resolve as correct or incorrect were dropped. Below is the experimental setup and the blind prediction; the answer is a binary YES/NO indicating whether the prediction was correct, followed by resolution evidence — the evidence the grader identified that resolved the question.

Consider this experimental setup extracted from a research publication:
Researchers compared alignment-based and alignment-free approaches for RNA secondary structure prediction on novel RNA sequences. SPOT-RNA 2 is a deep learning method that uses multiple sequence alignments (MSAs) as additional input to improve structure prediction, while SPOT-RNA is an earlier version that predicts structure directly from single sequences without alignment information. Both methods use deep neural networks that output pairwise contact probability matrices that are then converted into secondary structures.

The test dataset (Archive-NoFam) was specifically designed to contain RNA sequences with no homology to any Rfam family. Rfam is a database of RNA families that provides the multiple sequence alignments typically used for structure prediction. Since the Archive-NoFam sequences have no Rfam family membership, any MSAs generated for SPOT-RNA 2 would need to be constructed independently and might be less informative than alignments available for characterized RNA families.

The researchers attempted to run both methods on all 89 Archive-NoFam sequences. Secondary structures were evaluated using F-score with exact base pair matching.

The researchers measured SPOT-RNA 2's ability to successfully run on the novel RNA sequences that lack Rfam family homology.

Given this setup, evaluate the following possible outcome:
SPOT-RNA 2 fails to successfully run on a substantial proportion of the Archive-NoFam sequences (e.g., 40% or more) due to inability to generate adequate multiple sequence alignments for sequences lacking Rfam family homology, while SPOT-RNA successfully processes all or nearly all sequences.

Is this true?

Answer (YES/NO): NO